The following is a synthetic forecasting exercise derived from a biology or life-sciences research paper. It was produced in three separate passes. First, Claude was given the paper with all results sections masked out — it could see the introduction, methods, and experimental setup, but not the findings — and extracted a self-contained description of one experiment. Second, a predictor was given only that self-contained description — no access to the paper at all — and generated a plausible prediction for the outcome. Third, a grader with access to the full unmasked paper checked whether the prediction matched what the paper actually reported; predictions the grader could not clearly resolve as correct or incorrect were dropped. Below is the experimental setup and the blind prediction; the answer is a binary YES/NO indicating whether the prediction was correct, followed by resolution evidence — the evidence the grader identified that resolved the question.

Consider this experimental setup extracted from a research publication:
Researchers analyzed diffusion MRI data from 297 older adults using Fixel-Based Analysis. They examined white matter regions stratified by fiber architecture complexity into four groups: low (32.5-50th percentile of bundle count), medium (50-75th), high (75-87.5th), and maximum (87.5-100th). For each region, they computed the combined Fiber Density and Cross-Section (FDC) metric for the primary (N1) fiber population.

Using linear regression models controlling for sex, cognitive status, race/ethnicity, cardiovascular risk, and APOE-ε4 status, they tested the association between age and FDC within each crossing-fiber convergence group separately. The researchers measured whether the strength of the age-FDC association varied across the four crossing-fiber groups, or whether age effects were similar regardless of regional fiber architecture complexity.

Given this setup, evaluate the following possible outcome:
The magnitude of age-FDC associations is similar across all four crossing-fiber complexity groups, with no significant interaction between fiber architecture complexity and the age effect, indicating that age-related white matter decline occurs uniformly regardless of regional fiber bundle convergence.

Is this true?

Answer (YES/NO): YES